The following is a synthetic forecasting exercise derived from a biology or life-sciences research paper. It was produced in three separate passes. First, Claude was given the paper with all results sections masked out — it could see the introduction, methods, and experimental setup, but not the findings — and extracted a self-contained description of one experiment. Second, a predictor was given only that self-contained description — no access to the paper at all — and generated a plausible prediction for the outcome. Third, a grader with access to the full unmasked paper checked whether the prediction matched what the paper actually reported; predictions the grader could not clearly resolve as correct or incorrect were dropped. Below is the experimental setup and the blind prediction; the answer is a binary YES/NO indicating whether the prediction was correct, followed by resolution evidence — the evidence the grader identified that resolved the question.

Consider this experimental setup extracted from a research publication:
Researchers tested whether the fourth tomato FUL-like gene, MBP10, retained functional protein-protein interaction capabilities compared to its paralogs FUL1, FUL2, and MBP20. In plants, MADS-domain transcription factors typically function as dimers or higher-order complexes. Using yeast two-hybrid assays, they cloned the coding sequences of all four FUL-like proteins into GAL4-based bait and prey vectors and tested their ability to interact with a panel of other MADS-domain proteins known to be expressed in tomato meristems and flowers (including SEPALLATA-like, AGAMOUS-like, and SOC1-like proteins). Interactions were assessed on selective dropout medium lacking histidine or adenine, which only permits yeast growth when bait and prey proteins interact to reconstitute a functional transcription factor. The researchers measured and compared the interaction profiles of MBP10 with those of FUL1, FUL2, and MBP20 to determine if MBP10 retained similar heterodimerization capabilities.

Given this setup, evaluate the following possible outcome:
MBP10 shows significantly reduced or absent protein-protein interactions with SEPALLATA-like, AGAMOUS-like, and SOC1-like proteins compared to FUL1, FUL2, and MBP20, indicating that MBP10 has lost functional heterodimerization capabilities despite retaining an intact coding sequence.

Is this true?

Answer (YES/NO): NO